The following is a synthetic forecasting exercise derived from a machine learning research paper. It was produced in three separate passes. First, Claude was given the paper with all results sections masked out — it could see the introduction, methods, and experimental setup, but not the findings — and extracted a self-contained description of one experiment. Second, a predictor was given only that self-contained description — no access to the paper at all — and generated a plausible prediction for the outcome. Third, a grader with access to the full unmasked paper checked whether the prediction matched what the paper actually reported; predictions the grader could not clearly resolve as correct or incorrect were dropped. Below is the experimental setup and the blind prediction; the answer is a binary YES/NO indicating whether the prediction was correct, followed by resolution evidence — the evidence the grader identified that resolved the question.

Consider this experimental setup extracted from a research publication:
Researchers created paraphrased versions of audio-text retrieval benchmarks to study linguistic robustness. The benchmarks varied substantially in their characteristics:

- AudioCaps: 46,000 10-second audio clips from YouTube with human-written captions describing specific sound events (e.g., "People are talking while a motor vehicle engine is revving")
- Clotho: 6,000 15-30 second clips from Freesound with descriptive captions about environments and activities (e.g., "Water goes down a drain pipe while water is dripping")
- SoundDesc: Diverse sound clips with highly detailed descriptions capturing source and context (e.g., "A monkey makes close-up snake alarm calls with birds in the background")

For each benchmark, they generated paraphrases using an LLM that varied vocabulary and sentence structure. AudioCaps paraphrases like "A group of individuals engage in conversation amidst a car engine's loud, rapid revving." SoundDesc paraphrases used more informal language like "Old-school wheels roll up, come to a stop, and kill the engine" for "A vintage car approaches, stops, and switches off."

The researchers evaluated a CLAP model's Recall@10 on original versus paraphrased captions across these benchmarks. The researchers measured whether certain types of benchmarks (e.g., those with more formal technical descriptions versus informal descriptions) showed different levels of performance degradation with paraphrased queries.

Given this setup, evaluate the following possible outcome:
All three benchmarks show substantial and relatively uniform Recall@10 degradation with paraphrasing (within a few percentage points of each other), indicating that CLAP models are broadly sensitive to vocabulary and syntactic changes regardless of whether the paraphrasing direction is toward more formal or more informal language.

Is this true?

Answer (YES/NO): NO